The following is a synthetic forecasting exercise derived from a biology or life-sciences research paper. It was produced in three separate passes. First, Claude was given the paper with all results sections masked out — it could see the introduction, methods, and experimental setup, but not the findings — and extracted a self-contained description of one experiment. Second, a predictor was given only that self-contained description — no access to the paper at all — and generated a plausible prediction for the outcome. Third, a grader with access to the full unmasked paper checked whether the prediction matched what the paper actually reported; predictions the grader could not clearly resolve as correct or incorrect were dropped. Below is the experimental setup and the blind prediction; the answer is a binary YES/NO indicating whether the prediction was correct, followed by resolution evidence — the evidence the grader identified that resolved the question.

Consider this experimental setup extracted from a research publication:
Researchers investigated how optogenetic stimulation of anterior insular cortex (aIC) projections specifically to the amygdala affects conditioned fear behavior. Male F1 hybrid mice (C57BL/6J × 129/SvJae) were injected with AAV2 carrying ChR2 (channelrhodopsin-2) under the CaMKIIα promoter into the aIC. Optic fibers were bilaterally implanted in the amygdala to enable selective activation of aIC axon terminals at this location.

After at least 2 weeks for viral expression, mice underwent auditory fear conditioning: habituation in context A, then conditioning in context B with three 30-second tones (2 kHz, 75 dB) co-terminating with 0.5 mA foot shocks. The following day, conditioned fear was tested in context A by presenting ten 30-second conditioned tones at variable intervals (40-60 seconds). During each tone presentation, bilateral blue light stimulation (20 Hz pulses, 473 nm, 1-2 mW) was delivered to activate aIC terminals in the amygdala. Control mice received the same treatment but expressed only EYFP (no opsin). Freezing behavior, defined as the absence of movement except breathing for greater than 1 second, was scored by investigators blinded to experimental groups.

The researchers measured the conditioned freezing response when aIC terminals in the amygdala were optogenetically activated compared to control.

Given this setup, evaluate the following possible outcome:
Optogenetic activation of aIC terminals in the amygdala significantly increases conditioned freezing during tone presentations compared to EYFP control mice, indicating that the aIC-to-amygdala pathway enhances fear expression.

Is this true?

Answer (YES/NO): YES